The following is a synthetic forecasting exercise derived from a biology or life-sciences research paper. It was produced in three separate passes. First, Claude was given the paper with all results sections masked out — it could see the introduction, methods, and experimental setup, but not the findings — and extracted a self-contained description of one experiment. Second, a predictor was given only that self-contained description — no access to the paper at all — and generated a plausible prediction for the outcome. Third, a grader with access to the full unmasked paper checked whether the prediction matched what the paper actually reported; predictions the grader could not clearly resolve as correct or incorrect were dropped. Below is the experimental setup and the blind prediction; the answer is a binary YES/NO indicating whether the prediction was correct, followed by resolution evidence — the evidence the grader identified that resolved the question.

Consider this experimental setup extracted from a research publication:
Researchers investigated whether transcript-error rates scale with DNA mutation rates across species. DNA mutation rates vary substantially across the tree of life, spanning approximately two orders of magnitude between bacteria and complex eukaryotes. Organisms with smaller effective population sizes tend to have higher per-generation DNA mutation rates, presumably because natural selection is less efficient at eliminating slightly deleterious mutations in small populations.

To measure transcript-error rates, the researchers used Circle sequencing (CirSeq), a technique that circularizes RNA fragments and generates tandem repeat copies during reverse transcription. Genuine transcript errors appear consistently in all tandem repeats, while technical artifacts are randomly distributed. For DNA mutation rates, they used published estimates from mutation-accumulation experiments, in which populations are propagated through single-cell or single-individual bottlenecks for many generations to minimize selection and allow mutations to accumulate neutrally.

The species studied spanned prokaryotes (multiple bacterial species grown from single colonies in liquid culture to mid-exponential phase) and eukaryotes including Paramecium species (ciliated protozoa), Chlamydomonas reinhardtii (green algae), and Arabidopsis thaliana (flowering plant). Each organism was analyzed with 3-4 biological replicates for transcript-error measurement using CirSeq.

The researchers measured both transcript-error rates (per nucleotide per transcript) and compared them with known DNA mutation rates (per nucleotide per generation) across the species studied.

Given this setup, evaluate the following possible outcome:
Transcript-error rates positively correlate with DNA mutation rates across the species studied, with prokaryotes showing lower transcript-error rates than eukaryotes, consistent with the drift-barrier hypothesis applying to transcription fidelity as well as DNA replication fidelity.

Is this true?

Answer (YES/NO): NO